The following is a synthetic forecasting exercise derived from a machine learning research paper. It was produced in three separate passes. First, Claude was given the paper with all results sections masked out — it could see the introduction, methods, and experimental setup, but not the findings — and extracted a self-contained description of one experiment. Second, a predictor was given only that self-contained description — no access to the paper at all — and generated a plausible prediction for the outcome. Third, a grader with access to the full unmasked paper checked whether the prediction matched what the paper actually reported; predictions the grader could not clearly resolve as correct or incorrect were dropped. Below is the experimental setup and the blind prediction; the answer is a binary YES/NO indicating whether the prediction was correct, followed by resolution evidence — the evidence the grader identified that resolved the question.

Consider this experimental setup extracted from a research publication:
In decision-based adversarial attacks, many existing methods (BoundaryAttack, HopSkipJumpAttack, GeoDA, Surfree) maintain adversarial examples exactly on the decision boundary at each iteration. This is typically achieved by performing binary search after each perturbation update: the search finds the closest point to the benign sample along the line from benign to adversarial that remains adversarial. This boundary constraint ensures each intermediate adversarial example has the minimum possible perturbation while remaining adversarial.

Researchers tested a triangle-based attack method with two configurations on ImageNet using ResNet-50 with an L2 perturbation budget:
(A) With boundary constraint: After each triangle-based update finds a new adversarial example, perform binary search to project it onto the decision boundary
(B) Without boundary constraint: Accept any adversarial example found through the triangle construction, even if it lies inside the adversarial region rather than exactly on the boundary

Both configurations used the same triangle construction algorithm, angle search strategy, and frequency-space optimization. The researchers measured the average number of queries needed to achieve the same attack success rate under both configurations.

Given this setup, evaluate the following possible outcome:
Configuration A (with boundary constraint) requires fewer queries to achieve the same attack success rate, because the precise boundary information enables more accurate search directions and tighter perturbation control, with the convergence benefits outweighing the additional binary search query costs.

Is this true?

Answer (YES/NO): NO